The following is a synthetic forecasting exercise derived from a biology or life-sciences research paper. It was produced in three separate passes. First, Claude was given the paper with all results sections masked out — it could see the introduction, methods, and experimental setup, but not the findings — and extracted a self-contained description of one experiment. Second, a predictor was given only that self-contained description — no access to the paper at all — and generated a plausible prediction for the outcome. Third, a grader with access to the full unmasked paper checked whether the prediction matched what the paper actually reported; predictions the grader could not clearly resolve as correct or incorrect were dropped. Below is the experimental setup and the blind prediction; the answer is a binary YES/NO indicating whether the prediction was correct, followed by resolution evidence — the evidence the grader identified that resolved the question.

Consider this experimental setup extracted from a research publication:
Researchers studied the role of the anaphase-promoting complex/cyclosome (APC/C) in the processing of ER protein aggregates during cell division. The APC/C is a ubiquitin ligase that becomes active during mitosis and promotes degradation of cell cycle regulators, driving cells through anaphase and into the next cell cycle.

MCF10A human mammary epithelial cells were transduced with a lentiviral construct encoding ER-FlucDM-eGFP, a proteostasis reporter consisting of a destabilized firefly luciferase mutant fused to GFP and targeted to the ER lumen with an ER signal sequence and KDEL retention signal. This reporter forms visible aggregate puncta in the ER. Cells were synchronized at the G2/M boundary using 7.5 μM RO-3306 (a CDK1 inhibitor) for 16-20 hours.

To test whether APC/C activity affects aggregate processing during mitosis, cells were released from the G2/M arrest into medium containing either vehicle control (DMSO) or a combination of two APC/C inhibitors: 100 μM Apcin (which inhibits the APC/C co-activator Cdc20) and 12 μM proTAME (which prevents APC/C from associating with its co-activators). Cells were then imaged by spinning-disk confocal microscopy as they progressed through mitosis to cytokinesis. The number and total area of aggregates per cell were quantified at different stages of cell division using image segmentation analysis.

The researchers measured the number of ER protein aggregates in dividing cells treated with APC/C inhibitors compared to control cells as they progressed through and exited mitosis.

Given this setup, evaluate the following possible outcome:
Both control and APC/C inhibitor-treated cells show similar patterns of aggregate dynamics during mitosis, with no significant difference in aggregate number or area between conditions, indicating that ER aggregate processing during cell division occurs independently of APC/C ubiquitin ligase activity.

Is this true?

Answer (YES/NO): YES